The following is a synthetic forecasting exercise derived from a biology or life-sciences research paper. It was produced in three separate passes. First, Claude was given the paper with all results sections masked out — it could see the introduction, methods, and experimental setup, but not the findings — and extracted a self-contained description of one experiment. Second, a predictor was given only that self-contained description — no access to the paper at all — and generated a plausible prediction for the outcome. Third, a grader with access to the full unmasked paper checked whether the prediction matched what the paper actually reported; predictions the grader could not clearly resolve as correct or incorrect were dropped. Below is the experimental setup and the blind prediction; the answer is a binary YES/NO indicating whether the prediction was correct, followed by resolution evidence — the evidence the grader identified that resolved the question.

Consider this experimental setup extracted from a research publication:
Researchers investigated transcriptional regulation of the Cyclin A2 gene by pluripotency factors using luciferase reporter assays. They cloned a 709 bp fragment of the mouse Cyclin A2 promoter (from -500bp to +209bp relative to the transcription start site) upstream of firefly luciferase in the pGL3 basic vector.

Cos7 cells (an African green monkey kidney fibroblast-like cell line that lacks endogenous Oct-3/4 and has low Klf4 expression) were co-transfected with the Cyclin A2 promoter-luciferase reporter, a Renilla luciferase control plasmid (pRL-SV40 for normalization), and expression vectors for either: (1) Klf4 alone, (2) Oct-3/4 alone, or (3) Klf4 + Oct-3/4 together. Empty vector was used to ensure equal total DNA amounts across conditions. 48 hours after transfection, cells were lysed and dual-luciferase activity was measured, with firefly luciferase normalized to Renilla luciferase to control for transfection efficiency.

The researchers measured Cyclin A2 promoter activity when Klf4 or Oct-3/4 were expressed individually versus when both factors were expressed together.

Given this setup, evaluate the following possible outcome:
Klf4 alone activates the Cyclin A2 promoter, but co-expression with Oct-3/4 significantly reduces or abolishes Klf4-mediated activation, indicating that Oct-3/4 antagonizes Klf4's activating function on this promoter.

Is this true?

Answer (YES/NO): NO